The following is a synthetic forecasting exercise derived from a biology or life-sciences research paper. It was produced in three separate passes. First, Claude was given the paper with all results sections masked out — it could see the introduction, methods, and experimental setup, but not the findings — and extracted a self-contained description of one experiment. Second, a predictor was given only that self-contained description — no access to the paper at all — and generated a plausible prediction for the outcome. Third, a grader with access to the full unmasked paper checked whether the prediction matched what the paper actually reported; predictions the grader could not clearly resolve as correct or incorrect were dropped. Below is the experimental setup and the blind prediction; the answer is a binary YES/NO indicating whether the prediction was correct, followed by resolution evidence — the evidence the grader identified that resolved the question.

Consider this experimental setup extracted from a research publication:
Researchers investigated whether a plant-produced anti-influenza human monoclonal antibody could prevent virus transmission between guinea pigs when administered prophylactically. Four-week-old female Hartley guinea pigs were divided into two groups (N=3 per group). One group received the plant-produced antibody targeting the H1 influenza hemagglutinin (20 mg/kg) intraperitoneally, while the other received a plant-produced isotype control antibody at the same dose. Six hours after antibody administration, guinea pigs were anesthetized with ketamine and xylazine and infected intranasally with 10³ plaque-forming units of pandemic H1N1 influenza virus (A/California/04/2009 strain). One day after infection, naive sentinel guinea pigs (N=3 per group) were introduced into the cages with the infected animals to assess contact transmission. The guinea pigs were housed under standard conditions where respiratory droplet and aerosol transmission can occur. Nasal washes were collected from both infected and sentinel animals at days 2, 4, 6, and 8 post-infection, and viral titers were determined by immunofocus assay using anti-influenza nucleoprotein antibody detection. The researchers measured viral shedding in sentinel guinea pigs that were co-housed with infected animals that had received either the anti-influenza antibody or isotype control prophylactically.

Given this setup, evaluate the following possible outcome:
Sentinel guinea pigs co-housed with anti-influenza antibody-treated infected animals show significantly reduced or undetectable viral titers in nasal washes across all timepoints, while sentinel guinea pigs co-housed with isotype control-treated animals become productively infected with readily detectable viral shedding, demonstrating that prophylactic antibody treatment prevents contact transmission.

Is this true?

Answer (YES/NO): YES